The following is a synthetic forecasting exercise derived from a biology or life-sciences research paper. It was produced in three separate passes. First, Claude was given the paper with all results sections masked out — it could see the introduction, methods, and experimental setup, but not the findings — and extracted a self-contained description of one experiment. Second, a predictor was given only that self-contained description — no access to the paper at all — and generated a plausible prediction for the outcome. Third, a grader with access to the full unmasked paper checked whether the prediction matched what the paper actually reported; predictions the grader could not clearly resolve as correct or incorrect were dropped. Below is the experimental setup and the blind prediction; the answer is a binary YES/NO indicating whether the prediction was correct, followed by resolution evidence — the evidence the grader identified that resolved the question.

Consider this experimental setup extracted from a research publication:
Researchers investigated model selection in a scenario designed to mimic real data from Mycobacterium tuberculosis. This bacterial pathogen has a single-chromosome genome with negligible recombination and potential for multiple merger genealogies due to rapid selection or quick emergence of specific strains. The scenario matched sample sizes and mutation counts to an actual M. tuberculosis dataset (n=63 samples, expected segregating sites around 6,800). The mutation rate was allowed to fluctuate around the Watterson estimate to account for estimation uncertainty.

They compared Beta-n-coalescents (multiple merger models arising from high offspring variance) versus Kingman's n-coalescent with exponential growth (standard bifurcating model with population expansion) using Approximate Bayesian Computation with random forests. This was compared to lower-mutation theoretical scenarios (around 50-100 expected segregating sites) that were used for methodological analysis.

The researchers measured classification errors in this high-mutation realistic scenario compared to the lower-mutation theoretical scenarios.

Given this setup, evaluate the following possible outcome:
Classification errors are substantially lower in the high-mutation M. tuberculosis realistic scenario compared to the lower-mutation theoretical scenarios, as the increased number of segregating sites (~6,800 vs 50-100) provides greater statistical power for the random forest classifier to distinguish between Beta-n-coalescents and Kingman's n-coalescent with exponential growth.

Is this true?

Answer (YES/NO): YES